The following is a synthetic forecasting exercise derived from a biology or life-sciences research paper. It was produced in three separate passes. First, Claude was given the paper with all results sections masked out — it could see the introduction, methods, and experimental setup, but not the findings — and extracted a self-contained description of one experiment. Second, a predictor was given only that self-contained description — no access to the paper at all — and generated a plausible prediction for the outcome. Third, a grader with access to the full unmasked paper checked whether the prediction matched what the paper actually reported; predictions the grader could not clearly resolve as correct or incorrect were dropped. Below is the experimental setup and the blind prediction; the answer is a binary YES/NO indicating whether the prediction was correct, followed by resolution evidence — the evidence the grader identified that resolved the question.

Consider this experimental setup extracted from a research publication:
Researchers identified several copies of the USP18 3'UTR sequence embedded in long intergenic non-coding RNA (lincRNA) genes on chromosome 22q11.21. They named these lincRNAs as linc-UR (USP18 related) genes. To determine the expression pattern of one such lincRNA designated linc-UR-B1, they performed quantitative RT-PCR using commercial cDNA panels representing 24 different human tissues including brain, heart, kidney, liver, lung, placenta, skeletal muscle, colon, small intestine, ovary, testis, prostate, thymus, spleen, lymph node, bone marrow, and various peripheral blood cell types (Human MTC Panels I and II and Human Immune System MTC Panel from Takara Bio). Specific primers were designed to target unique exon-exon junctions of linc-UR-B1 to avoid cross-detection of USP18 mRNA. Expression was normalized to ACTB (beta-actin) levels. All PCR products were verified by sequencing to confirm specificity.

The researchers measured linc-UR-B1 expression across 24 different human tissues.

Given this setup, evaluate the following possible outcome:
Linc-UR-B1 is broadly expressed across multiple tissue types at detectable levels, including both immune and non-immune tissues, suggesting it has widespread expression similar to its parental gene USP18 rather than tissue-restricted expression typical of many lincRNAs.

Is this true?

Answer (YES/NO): NO